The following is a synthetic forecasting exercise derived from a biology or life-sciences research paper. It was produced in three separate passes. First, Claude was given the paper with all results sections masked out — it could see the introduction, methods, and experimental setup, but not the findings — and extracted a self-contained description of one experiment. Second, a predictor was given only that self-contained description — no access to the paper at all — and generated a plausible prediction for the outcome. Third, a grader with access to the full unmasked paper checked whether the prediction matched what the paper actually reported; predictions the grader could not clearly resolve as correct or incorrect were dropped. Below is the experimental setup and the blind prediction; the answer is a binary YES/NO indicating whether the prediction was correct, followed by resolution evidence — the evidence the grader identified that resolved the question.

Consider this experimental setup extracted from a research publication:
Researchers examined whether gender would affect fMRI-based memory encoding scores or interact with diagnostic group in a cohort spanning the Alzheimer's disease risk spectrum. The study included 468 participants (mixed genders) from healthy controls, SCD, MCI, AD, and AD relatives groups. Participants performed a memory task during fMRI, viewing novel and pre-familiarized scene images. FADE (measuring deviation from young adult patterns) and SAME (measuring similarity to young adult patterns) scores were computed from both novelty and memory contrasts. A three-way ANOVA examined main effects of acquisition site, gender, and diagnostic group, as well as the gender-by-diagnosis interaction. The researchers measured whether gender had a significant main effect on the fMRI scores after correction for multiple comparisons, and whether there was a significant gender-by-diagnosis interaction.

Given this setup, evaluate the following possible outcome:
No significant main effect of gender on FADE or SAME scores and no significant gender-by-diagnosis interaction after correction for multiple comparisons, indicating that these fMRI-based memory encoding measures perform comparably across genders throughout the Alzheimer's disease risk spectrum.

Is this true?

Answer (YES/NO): YES